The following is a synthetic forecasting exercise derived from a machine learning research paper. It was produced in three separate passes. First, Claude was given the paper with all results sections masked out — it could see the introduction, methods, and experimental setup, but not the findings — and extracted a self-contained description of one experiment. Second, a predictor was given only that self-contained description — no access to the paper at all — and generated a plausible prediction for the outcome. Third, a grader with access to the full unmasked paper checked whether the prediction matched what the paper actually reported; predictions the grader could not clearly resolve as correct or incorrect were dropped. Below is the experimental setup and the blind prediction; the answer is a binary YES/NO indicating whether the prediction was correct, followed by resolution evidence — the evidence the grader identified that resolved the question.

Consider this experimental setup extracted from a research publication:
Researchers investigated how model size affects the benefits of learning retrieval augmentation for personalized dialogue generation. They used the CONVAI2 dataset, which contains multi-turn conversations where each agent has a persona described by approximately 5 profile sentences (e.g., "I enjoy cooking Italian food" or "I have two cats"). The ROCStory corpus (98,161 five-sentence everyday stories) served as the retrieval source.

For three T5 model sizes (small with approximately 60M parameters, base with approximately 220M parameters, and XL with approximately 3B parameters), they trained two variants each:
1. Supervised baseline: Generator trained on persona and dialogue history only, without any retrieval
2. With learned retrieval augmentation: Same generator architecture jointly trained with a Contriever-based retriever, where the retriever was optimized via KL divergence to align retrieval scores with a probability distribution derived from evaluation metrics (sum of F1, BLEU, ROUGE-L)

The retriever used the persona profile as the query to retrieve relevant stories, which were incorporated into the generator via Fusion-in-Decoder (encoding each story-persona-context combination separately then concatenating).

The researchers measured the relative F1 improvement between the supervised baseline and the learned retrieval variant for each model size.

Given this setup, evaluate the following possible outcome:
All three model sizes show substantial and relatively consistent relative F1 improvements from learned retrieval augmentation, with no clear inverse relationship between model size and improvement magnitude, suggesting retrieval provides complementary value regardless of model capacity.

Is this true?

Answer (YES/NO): YES